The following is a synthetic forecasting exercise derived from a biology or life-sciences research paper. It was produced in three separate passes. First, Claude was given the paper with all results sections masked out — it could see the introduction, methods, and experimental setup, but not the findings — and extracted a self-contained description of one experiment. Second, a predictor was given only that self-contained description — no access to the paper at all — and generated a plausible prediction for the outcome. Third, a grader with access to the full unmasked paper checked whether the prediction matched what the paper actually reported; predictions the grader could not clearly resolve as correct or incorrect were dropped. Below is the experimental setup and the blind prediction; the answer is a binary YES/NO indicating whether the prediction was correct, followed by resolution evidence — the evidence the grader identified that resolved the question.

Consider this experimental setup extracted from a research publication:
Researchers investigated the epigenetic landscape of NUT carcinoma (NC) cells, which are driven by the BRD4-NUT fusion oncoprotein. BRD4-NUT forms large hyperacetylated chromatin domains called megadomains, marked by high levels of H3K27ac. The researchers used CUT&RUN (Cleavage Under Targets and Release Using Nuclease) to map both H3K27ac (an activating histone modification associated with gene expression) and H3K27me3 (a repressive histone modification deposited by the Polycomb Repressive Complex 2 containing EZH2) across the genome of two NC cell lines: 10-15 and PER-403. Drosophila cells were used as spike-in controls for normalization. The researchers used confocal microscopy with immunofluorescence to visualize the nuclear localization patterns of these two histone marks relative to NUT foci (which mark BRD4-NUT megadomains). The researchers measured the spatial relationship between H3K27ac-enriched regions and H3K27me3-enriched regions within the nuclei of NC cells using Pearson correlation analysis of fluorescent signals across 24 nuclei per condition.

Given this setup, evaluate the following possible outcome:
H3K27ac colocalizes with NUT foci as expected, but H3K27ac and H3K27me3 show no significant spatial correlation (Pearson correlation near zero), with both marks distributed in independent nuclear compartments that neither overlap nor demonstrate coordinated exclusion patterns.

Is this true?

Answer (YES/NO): NO